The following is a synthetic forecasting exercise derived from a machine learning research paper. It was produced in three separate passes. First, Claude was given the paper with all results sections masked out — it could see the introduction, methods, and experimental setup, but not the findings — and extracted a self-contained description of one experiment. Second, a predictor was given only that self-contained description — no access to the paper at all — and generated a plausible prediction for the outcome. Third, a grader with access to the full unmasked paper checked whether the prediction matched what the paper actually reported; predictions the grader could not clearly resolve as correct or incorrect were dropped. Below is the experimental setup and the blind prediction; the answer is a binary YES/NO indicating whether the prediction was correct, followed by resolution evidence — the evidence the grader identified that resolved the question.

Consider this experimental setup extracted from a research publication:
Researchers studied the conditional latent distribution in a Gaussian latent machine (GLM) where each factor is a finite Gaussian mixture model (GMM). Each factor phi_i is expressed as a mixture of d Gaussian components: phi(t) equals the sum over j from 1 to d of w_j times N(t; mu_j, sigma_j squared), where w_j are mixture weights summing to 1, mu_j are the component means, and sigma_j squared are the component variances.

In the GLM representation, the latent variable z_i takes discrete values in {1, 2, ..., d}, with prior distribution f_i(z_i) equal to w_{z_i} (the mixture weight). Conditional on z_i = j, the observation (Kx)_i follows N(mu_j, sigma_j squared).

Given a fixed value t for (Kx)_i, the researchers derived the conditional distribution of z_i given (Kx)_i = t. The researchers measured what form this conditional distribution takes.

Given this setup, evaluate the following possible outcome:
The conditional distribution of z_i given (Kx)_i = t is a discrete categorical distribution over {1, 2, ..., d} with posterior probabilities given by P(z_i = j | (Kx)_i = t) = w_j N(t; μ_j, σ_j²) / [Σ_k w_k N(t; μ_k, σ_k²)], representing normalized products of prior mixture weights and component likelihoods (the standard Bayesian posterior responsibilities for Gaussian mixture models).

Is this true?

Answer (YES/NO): YES